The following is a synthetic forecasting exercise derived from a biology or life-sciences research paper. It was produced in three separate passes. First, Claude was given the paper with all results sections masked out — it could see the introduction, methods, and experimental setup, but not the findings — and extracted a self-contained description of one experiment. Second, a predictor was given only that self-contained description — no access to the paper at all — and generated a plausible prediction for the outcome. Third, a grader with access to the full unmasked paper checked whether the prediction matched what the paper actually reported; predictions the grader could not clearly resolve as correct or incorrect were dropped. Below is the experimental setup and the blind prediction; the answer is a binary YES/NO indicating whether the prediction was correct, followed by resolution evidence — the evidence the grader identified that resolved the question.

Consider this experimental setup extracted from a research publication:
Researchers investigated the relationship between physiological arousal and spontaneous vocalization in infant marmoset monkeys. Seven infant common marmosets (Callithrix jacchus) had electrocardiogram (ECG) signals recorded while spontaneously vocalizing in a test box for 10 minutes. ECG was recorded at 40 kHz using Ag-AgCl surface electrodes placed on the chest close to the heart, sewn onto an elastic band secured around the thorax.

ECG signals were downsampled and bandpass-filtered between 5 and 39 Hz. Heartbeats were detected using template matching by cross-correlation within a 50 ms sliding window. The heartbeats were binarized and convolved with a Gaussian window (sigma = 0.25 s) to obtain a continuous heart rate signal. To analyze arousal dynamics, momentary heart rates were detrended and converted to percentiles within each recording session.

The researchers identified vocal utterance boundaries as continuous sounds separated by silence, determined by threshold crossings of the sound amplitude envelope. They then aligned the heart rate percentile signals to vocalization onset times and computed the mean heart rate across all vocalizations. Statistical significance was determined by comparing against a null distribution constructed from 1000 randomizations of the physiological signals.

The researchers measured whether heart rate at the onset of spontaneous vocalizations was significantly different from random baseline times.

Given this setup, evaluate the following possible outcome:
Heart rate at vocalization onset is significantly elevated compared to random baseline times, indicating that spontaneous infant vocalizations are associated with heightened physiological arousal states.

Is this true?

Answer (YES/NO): YES